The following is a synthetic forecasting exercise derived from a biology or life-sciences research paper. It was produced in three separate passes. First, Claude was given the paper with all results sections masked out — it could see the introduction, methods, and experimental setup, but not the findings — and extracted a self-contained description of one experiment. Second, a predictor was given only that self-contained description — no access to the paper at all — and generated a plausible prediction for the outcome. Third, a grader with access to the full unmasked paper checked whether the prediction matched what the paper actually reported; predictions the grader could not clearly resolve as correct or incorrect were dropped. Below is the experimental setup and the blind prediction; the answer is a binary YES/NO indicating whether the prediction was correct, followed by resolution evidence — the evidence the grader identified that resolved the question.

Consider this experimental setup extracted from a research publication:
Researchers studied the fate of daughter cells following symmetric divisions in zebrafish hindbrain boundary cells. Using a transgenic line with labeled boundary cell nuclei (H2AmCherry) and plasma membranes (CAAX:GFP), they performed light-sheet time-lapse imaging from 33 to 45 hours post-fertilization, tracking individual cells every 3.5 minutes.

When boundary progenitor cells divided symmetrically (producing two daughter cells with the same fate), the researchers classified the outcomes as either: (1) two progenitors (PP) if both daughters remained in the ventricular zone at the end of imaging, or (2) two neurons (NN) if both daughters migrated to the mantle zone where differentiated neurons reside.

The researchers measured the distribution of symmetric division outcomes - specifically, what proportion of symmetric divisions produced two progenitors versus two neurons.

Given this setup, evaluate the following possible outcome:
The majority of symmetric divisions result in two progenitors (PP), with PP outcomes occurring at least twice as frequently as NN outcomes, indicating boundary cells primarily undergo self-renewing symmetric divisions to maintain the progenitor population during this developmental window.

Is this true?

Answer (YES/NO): YES